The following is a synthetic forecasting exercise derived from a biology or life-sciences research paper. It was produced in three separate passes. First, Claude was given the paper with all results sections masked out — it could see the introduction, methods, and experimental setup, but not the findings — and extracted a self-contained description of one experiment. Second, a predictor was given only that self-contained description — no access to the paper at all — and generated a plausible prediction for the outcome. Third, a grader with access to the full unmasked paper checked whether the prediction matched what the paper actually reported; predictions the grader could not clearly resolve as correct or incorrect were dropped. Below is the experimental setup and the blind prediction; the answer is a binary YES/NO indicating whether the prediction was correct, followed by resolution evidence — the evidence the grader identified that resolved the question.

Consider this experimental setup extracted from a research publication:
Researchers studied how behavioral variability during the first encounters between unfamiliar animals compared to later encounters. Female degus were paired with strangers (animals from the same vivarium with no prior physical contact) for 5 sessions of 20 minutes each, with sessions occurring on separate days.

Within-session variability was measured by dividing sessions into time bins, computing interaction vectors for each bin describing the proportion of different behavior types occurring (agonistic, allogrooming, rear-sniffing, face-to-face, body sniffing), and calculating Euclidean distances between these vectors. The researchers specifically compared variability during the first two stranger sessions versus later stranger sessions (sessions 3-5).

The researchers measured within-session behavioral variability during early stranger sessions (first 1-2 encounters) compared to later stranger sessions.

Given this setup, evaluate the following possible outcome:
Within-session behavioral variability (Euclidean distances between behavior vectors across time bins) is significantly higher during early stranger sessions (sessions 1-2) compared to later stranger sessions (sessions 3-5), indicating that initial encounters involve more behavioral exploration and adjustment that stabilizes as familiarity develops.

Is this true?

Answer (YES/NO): NO